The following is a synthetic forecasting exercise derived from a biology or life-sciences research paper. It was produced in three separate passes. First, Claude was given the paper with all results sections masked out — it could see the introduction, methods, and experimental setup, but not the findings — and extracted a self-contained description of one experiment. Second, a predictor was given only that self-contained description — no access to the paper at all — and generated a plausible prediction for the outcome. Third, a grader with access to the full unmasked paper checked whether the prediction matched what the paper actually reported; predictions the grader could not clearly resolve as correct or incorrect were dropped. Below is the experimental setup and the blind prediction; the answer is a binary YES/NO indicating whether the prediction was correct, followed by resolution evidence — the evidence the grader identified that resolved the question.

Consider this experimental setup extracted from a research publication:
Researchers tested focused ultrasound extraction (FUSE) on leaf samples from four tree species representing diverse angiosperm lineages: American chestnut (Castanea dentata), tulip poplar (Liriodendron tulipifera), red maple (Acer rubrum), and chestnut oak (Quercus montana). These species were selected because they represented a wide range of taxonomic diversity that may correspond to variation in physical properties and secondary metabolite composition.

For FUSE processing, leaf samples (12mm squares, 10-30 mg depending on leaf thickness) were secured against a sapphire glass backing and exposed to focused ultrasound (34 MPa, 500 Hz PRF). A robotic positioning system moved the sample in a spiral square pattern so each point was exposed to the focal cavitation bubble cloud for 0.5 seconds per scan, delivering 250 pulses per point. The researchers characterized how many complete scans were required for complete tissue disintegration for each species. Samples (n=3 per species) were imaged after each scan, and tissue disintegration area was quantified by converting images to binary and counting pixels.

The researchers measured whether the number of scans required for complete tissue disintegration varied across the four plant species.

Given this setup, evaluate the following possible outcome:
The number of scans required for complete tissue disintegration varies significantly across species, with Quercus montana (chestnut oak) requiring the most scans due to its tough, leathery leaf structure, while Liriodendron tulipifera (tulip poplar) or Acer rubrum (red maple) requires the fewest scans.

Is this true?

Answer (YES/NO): YES